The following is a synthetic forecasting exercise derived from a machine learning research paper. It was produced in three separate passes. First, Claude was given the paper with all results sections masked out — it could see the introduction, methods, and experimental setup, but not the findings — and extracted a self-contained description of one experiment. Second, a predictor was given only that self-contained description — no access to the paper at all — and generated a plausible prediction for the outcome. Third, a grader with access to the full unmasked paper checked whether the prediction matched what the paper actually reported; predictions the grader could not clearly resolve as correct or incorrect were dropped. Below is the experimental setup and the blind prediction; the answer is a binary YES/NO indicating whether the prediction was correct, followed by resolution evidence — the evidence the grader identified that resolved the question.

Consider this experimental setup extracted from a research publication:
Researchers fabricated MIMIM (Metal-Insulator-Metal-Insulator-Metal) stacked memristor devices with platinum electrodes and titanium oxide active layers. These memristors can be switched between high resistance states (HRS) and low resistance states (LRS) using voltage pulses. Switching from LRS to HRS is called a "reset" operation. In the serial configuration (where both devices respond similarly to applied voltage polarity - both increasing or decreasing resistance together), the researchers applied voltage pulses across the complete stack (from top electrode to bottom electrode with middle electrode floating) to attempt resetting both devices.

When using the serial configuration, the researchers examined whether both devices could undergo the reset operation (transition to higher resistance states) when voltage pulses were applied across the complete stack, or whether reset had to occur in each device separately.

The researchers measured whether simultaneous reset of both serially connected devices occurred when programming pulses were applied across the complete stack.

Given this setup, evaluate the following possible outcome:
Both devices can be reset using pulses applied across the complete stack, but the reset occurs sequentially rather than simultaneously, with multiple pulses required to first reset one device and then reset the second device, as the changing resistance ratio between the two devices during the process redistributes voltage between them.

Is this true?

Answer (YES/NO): NO